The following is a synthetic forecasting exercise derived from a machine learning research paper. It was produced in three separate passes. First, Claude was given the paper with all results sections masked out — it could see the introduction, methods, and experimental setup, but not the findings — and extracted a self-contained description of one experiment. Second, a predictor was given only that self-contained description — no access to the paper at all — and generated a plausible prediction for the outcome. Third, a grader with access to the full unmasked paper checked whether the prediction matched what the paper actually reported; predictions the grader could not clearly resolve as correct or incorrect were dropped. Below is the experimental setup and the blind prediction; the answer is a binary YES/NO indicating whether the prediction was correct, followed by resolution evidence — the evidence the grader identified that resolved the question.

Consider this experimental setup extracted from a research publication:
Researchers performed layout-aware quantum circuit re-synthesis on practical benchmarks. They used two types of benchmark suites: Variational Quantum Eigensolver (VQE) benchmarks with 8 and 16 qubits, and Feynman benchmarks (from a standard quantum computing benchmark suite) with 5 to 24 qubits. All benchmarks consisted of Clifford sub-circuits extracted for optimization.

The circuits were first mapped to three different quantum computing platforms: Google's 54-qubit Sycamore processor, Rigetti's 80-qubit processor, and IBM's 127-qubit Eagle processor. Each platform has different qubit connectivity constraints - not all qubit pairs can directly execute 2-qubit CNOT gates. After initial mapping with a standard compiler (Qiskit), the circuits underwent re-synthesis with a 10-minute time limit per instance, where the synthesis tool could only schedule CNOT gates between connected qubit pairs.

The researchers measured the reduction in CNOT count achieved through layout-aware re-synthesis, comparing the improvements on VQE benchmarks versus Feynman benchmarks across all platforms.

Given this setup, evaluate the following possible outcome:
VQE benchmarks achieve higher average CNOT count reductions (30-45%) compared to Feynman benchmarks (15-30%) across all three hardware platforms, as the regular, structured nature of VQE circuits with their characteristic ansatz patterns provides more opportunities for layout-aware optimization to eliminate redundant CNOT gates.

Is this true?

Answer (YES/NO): NO